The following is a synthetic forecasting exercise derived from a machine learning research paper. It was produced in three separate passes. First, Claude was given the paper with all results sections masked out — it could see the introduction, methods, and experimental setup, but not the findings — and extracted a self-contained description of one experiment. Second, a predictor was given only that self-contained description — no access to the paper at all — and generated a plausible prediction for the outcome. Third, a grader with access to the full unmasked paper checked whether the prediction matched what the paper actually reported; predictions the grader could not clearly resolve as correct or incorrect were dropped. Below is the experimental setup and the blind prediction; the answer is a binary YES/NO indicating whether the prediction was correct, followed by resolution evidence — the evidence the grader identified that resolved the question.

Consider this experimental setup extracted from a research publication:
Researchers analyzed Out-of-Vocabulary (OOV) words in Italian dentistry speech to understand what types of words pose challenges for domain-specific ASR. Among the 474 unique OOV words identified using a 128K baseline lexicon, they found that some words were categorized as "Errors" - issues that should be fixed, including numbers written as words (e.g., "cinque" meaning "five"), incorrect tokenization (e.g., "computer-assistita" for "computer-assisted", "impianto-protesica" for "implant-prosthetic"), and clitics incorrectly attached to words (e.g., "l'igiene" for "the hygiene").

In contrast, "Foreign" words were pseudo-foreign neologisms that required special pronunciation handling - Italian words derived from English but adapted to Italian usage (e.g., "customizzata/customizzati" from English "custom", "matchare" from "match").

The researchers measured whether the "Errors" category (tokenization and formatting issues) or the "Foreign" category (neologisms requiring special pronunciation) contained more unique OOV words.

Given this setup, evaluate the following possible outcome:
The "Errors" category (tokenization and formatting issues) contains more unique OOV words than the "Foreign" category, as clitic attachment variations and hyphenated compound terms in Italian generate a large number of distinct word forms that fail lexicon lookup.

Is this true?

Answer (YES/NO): YES